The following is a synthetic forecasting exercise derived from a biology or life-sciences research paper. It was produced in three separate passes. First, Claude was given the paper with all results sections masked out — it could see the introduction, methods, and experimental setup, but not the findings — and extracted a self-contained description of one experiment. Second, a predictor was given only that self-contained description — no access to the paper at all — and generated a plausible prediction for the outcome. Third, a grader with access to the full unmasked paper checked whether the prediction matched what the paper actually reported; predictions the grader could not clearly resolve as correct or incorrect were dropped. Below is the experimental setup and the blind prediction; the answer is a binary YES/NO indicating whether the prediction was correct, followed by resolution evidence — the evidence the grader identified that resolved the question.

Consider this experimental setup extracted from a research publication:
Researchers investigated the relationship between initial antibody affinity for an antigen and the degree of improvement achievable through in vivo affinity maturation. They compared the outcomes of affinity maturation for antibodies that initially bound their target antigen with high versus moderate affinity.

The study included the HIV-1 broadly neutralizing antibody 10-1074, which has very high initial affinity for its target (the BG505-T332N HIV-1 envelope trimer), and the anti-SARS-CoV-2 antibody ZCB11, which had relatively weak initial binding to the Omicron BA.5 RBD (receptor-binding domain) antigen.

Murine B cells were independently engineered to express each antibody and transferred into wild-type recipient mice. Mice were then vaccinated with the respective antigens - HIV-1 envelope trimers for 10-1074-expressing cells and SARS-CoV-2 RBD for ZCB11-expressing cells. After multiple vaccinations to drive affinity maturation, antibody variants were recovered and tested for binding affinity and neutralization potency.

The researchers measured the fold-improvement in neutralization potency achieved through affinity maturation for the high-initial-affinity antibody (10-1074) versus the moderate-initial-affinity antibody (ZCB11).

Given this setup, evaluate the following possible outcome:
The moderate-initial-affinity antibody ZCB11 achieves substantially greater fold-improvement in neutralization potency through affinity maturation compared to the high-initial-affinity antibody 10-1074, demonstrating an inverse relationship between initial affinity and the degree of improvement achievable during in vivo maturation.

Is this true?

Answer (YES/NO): YES